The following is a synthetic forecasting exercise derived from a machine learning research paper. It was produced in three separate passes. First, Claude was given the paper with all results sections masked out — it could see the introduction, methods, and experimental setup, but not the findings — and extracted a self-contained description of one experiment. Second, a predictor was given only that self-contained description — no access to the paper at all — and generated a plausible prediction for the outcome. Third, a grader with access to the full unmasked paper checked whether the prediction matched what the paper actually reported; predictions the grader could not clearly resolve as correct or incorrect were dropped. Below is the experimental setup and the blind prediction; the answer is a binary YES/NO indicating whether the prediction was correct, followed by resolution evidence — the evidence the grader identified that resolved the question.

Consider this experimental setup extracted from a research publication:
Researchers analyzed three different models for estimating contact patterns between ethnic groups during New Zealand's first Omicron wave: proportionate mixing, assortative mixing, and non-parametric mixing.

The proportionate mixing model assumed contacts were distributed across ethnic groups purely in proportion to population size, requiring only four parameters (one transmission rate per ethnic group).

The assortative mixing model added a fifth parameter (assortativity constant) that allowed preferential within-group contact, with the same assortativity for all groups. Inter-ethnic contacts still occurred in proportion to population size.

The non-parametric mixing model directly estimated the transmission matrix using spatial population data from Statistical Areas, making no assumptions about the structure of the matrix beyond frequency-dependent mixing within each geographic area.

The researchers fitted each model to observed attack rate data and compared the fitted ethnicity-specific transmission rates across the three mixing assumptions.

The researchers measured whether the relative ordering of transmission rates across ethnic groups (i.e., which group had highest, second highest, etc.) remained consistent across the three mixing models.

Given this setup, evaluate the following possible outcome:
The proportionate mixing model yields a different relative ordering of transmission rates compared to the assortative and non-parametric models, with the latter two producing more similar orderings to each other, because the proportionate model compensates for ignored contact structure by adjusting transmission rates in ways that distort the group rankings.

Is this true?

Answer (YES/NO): NO